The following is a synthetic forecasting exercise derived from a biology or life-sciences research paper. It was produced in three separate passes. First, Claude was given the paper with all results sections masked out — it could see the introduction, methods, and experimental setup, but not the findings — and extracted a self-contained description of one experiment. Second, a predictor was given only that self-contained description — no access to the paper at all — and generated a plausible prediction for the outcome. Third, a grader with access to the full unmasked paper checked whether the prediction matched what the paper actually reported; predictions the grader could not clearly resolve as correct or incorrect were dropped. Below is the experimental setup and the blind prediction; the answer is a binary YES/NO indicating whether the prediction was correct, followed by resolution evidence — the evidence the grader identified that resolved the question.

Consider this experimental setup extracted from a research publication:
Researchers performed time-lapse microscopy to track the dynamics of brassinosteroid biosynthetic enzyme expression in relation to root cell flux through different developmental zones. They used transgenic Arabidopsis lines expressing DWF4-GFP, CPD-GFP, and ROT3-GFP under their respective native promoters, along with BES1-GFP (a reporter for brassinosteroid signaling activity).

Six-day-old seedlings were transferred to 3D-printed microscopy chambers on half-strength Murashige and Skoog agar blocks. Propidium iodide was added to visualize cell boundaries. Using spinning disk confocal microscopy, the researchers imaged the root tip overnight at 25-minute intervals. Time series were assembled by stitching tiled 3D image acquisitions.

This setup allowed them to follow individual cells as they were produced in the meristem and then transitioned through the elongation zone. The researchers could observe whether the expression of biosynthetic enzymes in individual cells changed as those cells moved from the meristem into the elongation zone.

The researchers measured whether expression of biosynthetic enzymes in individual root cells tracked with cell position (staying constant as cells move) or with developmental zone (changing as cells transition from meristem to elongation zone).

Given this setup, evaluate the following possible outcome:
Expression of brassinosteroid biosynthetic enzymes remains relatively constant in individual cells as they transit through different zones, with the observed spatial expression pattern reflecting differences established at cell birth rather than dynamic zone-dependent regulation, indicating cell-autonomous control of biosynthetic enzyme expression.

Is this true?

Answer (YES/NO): NO